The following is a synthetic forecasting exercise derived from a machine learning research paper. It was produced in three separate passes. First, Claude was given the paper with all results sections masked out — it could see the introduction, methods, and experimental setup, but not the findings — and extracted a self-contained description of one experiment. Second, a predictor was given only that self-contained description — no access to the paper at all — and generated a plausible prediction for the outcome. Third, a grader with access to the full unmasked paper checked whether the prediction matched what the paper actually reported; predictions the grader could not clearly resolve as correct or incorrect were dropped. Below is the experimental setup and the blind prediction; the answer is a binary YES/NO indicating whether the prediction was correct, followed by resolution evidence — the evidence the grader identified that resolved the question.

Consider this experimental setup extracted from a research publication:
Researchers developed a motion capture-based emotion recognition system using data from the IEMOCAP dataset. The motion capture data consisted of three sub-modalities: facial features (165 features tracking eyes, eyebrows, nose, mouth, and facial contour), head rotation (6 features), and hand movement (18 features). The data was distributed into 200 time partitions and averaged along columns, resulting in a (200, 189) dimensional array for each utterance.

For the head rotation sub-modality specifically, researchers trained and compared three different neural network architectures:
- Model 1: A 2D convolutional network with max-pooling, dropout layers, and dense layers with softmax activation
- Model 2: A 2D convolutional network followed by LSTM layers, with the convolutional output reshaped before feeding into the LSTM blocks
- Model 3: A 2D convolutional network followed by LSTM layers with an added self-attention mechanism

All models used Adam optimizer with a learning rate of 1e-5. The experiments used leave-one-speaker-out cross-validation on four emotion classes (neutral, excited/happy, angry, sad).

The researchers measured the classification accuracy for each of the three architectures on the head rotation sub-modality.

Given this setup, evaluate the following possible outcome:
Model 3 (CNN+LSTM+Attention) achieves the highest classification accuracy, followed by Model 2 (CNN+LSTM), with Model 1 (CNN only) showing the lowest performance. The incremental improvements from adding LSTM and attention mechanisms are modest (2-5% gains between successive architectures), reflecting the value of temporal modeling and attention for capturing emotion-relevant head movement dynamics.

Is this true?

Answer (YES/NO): NO